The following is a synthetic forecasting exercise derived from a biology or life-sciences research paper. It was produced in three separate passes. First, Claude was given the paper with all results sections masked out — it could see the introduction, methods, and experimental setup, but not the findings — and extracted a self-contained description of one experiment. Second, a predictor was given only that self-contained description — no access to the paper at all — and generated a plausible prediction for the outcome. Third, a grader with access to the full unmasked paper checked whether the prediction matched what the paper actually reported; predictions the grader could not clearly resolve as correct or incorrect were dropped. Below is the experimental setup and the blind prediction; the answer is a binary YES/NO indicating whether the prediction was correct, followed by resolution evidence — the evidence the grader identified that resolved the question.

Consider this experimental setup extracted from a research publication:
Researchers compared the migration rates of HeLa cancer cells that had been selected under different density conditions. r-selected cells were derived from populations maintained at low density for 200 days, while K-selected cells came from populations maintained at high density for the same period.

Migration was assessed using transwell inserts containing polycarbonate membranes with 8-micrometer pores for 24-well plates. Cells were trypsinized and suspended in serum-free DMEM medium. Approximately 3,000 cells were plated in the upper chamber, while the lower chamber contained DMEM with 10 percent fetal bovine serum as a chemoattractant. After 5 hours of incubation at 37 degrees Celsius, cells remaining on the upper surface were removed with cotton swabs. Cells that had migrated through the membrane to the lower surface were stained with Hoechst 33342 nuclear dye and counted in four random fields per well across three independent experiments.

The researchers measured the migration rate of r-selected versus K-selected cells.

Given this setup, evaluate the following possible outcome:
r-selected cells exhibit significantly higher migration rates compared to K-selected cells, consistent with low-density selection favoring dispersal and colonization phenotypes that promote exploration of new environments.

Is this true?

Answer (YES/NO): YES